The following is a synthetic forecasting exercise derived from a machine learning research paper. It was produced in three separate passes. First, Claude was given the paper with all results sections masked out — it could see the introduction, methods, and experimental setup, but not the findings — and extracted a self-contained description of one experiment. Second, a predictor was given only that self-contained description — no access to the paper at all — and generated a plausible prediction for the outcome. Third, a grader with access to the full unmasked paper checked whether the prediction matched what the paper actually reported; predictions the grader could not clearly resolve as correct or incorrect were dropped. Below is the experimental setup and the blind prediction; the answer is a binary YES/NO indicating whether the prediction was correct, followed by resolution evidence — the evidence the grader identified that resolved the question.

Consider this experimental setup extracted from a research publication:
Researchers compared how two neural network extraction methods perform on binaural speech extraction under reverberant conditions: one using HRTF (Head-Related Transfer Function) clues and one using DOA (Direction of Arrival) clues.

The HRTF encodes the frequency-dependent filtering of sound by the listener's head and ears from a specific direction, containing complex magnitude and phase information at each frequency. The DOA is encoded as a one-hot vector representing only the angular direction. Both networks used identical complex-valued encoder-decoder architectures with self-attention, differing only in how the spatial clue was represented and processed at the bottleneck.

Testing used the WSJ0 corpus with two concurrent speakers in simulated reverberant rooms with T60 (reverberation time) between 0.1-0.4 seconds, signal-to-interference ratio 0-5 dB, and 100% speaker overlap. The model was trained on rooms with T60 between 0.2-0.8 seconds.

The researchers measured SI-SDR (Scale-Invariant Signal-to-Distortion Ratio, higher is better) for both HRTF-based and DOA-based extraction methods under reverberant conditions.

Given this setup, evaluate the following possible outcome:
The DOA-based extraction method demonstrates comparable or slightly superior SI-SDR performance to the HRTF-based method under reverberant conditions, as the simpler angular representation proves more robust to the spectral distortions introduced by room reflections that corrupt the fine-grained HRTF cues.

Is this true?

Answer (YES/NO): NO